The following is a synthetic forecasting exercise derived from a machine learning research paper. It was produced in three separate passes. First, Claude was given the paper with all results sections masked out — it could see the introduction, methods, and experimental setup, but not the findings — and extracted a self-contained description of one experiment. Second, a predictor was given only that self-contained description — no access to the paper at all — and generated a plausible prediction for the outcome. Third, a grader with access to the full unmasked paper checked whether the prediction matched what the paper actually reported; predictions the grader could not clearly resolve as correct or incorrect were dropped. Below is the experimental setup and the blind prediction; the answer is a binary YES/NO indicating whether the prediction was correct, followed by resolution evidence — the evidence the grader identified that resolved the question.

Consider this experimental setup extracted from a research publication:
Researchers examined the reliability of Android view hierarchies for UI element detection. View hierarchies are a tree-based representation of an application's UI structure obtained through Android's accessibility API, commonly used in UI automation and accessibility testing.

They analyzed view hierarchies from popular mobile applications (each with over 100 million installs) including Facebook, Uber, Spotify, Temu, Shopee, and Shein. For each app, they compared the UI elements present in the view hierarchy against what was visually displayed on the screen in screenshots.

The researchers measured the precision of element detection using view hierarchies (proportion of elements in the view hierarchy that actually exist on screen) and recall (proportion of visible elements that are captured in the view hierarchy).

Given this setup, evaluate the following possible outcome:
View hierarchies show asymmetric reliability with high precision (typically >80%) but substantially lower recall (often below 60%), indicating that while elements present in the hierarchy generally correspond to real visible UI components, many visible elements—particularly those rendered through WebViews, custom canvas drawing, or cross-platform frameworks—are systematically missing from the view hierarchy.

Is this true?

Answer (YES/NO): NO